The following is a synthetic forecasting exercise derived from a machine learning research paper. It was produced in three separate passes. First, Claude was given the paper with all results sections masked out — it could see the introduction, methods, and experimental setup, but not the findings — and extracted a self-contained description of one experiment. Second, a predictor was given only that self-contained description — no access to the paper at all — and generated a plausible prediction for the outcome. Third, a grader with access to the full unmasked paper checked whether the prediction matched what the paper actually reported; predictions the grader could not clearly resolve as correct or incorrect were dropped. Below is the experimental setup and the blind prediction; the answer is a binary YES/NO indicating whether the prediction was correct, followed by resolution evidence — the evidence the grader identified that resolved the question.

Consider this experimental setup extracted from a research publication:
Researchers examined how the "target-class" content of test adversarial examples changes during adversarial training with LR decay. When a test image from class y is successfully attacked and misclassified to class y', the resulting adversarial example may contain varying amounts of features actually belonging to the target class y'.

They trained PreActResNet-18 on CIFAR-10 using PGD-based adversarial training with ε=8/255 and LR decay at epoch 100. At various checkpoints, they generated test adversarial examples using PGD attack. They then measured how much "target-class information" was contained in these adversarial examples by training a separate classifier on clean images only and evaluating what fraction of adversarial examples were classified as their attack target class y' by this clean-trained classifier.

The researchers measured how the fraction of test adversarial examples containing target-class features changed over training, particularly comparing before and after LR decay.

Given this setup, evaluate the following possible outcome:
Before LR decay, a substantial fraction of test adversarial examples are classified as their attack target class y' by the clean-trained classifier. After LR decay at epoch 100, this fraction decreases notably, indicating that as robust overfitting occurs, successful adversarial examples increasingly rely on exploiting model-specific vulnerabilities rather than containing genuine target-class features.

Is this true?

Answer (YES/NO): YES